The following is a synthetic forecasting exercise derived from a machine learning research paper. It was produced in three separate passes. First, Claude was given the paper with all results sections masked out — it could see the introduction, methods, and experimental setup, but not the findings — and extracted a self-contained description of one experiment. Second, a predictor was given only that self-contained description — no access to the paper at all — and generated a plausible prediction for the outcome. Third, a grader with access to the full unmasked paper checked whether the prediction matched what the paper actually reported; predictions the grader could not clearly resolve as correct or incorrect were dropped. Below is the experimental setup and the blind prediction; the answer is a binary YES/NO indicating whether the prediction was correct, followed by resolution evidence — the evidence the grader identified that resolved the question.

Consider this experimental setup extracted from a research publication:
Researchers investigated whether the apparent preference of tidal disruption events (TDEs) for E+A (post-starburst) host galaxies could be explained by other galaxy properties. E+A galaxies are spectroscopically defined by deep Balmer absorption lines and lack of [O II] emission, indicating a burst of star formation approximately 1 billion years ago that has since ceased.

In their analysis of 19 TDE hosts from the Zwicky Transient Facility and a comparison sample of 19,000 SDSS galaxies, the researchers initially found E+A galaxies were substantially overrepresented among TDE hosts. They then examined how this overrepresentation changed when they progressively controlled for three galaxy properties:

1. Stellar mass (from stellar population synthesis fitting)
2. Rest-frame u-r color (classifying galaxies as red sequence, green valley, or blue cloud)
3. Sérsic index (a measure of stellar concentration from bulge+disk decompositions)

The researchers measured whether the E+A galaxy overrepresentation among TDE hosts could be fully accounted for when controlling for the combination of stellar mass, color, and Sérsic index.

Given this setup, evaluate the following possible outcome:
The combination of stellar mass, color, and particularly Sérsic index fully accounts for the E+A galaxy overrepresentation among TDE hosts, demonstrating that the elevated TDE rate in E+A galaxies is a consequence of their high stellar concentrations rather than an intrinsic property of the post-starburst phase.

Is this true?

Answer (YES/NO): YES